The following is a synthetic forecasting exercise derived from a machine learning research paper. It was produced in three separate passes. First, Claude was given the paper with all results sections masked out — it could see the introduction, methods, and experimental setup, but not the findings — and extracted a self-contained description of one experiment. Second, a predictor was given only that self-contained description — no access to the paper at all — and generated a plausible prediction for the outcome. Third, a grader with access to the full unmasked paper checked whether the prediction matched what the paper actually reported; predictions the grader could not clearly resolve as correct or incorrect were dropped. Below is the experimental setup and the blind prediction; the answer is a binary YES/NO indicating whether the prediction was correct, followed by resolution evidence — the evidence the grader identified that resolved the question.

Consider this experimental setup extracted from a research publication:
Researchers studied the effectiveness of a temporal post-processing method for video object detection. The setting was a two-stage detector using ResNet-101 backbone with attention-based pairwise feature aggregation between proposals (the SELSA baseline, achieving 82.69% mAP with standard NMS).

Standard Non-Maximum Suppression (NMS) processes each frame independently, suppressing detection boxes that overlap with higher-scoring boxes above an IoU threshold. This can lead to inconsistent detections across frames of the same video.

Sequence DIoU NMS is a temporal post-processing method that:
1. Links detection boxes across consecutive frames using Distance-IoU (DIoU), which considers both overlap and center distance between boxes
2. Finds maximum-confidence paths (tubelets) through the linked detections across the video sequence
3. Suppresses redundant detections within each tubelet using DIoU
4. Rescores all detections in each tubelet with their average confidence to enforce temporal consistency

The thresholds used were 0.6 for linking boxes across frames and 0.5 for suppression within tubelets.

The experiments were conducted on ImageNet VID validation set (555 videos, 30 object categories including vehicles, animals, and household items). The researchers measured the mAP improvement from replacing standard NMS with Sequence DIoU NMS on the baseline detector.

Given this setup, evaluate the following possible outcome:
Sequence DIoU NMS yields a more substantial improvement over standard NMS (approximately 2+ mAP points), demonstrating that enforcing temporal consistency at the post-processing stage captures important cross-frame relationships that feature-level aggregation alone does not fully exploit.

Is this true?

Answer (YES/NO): NO